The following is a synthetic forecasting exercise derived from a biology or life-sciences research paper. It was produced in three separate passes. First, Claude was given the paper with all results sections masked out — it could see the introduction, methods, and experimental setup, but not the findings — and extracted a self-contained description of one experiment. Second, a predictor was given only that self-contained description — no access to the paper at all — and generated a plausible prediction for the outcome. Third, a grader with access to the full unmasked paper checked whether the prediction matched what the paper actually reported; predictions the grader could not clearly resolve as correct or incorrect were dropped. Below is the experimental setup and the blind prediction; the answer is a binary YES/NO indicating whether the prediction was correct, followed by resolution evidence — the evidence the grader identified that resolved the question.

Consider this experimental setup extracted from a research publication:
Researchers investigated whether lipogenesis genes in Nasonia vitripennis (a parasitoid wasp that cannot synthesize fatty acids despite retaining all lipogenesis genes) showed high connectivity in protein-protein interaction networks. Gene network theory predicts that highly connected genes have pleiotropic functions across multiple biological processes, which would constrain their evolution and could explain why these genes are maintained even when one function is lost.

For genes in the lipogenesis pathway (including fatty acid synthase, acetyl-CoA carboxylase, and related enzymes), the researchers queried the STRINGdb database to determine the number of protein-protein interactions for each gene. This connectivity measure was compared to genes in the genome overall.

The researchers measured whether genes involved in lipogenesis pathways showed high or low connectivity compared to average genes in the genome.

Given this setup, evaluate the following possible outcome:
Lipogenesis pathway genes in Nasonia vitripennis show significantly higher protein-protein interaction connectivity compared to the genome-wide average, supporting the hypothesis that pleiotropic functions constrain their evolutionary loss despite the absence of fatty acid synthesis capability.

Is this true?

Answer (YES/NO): YES